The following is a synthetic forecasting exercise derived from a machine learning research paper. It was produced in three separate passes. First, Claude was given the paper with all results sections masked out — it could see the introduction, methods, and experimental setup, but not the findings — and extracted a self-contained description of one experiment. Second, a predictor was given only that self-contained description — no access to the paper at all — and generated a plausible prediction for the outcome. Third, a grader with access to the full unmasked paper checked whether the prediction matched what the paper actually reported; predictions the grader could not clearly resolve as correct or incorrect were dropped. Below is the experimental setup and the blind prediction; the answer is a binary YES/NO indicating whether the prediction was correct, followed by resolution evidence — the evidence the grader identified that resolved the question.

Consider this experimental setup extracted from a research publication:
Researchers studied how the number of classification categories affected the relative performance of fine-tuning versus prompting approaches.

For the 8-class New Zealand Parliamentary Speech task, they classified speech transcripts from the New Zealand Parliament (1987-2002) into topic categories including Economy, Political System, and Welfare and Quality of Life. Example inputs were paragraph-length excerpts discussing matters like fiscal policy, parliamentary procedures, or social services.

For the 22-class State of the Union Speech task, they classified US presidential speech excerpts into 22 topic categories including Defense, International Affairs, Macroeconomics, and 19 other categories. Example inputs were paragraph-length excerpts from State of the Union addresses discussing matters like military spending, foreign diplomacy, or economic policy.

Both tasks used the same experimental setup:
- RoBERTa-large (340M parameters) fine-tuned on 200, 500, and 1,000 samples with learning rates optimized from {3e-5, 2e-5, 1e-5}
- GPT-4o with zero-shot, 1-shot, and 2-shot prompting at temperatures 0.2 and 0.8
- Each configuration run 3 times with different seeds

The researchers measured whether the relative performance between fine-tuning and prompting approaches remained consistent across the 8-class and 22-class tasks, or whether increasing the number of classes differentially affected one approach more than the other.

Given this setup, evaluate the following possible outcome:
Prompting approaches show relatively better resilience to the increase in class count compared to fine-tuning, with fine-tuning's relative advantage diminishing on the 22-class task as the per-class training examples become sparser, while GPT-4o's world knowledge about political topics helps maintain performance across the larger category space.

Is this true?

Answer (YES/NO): YES